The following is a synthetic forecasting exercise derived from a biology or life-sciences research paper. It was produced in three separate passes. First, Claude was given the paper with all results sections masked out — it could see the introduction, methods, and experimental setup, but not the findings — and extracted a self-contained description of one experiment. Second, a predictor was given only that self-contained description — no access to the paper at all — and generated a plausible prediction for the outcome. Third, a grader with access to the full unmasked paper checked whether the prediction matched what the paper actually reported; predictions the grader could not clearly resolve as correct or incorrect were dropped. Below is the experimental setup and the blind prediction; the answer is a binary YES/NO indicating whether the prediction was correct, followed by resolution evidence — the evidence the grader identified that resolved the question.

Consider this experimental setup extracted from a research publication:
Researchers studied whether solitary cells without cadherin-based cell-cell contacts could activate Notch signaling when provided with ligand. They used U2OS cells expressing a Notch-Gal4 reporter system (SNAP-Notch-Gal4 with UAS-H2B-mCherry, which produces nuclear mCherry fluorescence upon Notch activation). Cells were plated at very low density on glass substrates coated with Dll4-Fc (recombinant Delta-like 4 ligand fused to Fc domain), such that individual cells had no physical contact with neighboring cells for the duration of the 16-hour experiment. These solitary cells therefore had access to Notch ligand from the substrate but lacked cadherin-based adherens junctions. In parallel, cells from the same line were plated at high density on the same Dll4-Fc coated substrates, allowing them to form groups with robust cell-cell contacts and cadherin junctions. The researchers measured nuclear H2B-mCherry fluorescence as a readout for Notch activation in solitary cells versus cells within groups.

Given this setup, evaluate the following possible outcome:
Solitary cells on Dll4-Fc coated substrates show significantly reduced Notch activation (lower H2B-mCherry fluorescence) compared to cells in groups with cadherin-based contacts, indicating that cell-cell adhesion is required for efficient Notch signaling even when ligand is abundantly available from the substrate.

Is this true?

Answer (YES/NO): YES